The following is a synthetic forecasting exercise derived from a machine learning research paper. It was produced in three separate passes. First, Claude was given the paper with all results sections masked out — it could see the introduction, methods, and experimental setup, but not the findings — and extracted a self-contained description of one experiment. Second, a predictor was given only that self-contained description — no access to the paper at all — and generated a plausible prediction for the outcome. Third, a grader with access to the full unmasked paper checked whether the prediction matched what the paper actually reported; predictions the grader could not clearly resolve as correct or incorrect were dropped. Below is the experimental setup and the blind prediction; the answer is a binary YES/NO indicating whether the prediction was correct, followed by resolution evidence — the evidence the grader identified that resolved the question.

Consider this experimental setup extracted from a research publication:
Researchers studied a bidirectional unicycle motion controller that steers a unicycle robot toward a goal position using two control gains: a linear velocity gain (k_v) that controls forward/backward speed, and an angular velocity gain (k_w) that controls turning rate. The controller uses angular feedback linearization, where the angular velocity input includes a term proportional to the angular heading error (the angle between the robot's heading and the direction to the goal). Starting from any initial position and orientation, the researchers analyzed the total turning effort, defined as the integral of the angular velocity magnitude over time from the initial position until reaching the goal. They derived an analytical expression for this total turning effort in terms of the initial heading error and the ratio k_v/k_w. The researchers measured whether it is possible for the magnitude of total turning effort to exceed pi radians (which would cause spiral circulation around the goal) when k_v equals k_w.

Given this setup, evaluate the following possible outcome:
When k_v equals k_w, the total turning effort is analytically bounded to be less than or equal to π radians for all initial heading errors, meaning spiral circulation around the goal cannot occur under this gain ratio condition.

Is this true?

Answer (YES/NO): YES